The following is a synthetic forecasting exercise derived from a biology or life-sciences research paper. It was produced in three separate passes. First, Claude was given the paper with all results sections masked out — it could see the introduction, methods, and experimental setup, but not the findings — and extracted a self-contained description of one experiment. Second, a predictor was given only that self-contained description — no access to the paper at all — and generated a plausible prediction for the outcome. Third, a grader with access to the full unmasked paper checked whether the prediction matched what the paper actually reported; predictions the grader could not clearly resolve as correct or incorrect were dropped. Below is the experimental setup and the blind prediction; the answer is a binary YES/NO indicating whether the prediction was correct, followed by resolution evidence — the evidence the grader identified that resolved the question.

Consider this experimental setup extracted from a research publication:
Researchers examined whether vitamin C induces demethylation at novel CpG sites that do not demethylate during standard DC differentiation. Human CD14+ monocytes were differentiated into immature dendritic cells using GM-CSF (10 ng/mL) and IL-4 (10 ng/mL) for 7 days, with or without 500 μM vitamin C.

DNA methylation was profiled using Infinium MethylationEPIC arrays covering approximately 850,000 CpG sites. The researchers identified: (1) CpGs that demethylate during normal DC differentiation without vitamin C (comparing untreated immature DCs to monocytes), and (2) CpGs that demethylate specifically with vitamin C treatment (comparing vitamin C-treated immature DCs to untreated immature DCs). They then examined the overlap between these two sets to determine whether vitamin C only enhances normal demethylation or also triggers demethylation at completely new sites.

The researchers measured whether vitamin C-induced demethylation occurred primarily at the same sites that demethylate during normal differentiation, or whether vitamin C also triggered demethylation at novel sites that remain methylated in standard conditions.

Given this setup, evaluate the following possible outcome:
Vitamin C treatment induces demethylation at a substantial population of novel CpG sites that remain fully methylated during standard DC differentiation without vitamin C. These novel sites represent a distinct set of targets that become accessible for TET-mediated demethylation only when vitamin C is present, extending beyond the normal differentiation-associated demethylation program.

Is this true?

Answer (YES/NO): YES